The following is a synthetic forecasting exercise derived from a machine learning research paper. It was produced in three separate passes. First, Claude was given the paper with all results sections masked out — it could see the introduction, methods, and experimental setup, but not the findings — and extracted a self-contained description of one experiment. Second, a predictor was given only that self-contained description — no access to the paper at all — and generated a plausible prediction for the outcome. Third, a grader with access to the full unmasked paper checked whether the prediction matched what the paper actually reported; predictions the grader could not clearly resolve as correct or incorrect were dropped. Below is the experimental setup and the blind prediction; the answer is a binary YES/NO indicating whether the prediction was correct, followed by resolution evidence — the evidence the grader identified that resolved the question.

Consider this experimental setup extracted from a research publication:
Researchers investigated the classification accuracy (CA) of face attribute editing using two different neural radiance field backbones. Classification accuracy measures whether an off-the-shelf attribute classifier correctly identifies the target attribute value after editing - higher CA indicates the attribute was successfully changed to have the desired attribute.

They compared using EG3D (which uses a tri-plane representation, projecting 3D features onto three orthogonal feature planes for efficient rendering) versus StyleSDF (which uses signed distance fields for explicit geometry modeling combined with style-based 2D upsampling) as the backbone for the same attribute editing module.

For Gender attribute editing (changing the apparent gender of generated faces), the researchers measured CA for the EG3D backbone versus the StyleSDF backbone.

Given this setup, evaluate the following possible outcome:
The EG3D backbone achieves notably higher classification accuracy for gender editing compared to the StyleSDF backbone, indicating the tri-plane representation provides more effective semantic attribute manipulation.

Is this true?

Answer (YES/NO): YES